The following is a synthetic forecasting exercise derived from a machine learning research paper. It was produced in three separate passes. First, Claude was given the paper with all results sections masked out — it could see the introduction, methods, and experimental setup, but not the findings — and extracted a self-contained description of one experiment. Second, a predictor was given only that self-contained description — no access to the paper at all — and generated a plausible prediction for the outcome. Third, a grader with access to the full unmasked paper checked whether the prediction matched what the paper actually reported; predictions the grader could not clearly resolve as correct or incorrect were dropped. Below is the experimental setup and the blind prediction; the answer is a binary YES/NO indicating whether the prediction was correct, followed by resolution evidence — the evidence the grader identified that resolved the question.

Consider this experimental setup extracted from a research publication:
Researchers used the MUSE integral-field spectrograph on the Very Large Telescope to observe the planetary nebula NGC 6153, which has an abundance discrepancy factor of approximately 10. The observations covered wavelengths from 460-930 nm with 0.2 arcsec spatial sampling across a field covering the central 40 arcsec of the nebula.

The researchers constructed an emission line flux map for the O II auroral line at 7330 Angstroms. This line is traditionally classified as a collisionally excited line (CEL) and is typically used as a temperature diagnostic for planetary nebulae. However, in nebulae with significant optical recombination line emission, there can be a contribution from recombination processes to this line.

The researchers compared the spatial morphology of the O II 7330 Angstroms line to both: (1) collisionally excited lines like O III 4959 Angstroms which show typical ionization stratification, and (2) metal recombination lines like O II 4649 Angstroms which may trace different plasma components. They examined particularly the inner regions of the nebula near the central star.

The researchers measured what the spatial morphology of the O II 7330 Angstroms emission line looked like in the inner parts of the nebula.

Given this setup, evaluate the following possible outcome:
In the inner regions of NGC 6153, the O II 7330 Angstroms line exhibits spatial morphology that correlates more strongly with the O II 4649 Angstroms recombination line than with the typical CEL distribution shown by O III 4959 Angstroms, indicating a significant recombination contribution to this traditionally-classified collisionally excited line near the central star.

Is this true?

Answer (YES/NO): YES